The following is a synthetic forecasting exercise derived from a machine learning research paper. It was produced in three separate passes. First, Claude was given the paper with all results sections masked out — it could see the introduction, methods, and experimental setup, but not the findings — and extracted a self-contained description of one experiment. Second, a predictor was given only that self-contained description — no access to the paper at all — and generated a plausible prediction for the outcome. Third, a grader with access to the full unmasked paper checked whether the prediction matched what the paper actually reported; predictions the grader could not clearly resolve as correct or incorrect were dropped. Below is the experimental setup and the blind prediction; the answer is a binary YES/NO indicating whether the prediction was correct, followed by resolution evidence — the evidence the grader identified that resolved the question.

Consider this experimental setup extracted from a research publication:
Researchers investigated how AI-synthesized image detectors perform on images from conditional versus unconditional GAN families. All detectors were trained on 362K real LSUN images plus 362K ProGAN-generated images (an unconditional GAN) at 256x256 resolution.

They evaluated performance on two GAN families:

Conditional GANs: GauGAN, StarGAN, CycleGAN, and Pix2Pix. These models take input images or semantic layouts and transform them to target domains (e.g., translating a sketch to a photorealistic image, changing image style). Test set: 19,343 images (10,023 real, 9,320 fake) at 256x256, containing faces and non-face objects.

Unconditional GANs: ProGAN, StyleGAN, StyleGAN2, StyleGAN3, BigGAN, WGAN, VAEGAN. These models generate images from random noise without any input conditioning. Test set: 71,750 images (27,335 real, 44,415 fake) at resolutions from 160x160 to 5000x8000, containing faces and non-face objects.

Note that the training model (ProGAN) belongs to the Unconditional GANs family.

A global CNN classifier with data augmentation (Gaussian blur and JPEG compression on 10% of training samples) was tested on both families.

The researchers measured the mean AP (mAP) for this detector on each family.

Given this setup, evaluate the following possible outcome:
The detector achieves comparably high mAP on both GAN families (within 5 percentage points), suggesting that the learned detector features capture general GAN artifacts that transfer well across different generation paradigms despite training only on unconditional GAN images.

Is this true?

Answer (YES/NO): NO